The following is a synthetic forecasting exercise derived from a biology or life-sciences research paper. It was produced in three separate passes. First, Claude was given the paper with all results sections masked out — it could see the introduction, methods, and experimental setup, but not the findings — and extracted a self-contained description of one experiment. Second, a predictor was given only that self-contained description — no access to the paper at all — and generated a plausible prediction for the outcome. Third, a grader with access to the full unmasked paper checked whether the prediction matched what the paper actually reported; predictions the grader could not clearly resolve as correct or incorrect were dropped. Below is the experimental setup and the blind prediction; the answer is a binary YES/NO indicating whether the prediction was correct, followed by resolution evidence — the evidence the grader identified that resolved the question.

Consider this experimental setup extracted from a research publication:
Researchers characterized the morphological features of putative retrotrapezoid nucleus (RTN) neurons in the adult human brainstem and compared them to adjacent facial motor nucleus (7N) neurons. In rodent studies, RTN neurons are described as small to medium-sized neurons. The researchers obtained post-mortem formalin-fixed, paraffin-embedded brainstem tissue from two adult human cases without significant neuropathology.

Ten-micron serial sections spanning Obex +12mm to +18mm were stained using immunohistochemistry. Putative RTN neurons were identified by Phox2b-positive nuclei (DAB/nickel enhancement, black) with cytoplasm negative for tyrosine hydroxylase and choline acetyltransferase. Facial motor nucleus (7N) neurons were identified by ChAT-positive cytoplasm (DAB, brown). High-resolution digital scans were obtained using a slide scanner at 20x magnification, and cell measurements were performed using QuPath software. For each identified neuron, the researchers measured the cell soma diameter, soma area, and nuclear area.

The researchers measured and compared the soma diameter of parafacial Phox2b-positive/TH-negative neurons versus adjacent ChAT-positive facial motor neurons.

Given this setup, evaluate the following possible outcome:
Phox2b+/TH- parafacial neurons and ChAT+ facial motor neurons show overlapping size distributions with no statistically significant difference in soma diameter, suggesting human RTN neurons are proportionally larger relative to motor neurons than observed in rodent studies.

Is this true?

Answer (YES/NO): NO